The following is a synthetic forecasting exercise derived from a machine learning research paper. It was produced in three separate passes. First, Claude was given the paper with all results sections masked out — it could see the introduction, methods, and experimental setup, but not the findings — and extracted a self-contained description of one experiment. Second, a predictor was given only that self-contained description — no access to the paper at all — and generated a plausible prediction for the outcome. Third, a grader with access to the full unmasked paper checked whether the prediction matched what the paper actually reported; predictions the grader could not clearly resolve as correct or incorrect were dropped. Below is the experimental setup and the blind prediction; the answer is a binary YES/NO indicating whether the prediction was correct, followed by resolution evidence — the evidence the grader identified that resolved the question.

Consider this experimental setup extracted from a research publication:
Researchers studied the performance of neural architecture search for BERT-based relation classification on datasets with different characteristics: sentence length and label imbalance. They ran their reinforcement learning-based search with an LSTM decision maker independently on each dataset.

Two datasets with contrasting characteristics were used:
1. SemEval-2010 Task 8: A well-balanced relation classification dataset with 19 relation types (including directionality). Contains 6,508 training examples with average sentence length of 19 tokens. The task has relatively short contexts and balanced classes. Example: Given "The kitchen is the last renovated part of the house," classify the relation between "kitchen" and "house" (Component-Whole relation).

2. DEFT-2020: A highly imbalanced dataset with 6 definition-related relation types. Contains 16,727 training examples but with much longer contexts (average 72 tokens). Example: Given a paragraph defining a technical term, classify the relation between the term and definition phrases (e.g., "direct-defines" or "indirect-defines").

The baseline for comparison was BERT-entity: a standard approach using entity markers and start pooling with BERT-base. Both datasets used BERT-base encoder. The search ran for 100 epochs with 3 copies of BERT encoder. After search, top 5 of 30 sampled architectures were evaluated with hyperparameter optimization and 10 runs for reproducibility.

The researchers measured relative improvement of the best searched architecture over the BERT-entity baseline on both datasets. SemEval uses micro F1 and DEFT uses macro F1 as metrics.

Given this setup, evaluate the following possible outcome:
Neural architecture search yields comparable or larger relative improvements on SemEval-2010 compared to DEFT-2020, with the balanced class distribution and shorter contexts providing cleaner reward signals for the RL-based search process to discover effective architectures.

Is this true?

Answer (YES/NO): NO